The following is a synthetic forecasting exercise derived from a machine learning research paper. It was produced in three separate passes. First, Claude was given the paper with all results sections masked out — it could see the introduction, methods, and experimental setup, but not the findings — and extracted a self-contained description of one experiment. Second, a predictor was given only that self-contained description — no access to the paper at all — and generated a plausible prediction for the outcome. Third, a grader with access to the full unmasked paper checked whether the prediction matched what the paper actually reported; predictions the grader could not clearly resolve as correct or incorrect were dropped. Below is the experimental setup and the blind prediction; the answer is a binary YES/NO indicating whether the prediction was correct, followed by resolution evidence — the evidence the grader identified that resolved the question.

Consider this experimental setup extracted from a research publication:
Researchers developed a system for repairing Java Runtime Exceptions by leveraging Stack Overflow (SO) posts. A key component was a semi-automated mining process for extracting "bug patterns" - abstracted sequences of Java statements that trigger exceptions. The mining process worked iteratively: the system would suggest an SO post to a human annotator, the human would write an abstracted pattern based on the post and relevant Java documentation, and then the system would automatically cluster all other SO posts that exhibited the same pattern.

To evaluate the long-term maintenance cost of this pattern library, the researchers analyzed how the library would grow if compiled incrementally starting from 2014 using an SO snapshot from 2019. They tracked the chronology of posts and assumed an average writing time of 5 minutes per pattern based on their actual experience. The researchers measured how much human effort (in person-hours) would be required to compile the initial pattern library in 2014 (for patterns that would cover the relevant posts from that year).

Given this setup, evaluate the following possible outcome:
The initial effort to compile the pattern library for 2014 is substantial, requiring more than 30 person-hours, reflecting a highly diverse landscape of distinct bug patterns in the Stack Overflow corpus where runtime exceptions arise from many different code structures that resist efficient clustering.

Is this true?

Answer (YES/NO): NO